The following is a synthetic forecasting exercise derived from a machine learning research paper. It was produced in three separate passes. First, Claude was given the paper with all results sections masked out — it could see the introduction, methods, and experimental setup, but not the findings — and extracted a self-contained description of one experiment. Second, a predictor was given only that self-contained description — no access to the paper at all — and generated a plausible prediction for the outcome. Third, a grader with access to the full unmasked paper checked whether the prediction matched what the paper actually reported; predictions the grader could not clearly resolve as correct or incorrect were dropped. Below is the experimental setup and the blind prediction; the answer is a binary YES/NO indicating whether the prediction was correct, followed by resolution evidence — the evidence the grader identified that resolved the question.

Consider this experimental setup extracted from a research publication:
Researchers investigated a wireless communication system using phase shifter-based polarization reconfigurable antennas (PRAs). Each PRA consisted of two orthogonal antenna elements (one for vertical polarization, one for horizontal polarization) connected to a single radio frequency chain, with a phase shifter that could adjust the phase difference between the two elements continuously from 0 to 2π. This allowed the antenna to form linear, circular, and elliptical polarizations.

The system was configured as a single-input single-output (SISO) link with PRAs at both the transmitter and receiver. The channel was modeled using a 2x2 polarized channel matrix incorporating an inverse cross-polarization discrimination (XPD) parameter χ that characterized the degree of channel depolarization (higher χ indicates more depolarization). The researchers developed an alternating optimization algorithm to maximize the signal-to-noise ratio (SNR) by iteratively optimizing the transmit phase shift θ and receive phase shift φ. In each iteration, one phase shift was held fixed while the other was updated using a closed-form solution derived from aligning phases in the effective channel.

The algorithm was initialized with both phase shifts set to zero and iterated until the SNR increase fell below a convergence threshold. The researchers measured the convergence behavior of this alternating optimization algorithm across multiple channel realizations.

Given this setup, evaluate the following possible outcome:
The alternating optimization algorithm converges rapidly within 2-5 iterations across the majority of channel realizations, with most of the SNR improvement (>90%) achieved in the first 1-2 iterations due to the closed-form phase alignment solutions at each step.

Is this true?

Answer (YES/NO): NO